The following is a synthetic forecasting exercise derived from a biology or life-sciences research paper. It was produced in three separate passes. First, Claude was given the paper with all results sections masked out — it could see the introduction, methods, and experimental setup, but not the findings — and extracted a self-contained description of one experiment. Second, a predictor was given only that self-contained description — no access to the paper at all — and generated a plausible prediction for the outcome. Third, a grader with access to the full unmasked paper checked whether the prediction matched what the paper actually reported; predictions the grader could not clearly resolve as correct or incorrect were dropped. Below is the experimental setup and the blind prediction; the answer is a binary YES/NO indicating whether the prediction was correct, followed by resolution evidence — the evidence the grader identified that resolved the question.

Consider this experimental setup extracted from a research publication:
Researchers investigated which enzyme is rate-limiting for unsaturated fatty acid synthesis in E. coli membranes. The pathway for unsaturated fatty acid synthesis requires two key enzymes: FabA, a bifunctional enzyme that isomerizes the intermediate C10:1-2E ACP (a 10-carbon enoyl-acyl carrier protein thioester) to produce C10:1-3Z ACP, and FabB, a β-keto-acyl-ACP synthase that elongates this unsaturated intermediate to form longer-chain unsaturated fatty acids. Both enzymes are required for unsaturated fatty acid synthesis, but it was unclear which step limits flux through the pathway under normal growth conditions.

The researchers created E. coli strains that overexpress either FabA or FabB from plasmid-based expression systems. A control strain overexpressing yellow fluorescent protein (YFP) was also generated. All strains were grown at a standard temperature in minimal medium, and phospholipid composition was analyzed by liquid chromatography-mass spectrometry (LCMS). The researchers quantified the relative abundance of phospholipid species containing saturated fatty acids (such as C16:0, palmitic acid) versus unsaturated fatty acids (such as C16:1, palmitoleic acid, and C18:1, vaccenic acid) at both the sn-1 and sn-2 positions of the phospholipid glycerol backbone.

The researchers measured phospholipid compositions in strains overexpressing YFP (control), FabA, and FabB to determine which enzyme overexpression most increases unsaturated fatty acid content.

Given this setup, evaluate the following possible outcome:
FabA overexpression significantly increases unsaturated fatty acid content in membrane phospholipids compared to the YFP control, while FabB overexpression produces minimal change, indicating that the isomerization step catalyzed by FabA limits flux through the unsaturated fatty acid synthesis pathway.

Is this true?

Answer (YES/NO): NO